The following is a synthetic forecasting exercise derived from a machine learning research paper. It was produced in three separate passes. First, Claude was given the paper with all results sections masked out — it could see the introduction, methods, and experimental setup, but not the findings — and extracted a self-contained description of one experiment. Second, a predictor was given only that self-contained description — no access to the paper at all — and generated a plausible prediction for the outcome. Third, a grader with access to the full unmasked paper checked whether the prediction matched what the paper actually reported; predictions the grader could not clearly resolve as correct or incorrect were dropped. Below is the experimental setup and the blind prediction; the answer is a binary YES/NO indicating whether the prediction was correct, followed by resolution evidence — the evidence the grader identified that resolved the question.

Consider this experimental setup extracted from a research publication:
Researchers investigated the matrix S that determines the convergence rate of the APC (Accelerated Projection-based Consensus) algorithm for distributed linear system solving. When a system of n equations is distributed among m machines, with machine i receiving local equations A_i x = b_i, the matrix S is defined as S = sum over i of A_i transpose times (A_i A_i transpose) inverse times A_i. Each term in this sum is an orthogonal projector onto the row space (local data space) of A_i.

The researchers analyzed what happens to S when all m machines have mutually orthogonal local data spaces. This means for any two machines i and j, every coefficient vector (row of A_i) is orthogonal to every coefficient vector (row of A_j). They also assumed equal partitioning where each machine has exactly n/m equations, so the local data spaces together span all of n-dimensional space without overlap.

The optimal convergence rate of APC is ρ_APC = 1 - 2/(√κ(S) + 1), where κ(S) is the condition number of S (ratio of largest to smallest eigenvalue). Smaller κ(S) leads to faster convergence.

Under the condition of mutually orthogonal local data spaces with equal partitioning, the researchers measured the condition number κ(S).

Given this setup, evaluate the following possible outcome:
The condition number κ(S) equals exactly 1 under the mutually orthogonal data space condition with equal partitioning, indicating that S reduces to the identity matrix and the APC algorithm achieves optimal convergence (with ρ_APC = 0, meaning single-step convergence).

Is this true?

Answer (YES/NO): YES